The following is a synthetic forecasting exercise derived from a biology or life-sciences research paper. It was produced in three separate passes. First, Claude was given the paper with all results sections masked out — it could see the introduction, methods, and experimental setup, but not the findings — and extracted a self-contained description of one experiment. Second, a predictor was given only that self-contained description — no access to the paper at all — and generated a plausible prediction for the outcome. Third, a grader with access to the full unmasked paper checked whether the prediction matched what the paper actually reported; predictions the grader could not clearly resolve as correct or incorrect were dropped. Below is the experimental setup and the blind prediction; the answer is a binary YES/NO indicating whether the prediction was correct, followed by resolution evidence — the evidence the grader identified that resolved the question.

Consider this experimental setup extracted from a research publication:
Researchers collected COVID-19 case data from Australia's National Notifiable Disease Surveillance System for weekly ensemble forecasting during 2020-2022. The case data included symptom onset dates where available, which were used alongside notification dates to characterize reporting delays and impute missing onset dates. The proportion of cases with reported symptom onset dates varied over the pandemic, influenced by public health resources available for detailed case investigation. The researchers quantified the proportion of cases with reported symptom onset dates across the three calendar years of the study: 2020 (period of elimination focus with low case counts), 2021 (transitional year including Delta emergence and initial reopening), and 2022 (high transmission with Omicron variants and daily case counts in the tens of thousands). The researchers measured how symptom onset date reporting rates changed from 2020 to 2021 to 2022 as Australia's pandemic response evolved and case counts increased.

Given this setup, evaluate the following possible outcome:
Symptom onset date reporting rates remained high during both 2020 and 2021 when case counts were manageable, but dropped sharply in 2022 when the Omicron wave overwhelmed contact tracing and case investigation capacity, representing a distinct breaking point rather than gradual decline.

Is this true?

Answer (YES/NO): NO